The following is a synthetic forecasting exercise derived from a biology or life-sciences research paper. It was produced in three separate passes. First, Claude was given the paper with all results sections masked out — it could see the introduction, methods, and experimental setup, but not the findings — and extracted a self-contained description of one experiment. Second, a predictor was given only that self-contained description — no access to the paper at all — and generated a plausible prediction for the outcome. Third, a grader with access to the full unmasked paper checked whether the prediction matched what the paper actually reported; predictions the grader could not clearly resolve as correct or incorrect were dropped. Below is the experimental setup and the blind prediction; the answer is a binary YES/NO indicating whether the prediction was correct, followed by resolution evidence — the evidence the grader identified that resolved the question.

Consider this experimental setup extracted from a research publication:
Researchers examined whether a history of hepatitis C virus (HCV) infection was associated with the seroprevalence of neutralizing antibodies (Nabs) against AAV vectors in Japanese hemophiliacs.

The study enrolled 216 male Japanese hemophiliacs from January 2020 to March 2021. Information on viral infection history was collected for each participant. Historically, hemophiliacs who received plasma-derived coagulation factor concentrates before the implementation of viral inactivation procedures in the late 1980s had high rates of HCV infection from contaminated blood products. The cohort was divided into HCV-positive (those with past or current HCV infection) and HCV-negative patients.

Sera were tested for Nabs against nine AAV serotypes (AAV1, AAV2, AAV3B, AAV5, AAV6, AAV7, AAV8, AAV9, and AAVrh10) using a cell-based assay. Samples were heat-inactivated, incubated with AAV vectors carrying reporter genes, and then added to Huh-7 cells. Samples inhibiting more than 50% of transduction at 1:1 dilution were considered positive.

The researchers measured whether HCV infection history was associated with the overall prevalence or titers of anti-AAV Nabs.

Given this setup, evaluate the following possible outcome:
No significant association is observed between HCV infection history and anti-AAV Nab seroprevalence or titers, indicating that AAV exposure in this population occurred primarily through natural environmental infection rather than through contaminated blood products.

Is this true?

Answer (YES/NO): NO